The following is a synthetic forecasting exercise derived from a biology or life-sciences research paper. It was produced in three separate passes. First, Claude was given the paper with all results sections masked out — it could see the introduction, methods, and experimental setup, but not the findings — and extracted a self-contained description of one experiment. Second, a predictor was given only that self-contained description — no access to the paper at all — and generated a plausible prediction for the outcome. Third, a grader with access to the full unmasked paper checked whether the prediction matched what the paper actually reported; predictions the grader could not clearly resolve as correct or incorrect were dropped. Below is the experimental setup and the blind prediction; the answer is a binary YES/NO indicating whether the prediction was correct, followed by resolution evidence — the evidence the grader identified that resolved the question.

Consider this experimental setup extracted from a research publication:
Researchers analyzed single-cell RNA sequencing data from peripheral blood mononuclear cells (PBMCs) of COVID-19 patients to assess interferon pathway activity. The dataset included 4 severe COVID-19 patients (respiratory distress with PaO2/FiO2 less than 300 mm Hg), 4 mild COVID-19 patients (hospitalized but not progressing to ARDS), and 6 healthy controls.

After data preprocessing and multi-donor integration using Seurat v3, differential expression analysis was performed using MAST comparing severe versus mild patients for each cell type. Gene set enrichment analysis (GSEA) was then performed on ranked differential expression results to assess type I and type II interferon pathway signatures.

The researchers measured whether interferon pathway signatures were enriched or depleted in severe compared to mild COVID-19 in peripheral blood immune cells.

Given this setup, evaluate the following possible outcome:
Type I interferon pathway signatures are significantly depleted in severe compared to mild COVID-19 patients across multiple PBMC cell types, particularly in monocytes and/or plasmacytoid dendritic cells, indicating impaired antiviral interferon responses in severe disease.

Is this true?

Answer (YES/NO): YES